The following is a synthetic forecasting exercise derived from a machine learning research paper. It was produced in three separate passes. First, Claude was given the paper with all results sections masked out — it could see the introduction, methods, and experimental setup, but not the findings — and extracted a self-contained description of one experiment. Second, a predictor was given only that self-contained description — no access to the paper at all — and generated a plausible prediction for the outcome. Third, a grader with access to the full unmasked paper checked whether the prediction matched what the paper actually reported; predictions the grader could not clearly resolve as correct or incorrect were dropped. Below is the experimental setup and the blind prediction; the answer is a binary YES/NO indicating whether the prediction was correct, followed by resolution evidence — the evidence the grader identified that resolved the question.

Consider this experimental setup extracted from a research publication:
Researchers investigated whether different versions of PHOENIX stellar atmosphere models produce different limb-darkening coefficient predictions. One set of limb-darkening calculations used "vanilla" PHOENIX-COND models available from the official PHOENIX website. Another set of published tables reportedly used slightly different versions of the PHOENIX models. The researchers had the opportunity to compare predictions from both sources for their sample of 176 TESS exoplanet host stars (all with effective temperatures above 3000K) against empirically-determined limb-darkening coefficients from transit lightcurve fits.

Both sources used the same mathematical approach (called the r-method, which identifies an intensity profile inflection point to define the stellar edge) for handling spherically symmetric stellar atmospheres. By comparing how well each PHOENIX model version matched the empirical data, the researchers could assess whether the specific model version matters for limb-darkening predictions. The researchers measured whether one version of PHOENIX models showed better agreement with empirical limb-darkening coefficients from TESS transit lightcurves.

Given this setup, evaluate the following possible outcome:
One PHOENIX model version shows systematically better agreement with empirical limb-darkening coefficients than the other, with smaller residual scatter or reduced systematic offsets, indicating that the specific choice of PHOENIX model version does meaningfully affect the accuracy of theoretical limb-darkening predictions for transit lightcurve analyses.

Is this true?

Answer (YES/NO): NO